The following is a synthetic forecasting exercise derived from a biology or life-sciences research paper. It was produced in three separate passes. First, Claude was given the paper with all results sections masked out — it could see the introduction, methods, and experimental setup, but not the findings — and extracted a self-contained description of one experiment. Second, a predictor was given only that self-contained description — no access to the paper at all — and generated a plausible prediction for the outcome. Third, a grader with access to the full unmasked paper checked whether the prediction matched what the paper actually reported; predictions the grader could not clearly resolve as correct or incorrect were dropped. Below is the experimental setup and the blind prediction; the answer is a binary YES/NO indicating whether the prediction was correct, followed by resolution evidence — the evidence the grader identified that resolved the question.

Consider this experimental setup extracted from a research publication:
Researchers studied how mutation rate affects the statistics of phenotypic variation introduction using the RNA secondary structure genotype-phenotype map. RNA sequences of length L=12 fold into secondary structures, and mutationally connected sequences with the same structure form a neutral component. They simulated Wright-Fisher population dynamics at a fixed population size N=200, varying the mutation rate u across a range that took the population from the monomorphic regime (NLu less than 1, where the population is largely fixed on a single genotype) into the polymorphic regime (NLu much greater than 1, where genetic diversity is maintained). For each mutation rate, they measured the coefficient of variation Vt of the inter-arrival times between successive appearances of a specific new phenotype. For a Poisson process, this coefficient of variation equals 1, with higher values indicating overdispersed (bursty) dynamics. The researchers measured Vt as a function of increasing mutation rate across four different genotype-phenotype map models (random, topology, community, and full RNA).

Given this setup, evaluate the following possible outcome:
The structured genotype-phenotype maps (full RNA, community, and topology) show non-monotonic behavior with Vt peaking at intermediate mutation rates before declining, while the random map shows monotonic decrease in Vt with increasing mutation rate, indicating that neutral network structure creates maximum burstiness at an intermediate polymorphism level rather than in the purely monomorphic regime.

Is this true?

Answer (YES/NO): NO